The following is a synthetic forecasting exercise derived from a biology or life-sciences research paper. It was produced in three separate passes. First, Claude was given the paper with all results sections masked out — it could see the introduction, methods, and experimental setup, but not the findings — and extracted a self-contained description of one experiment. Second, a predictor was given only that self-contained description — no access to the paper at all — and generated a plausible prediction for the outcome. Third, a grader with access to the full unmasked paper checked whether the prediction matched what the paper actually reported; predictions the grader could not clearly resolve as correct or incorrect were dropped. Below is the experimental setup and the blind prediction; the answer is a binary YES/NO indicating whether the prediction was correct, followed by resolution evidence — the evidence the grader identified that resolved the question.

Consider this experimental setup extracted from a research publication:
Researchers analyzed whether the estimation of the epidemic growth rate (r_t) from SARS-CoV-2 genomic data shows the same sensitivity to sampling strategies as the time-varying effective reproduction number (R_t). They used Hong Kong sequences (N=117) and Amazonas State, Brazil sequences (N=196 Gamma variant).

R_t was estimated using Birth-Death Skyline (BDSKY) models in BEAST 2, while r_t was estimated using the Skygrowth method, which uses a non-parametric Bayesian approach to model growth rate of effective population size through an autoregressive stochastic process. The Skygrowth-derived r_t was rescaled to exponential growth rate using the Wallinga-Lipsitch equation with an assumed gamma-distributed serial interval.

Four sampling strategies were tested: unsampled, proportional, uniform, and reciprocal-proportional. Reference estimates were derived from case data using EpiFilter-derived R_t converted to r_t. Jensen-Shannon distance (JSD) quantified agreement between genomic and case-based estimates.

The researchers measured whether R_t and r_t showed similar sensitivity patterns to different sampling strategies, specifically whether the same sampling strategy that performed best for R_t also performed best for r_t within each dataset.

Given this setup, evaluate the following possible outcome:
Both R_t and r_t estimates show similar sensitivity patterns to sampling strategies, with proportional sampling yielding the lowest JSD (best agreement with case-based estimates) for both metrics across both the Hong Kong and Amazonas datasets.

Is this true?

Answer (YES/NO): NO